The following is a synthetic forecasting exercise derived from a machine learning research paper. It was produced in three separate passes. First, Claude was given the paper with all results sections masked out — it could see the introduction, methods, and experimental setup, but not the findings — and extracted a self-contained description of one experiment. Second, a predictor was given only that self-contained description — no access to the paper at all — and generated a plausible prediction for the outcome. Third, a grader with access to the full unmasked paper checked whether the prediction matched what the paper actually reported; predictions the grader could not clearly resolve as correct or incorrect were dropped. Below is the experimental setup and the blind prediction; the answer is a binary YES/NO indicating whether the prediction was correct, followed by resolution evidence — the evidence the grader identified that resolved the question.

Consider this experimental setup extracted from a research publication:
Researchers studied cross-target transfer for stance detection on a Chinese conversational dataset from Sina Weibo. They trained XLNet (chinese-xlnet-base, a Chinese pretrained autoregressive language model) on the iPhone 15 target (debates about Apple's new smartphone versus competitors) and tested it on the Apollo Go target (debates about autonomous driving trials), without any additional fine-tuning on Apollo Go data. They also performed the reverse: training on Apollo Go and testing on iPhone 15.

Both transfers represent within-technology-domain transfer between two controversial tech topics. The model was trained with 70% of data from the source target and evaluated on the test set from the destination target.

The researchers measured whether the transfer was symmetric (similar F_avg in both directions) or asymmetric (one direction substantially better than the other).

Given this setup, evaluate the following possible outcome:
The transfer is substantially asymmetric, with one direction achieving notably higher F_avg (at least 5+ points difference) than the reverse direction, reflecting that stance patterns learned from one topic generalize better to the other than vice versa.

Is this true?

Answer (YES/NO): YES